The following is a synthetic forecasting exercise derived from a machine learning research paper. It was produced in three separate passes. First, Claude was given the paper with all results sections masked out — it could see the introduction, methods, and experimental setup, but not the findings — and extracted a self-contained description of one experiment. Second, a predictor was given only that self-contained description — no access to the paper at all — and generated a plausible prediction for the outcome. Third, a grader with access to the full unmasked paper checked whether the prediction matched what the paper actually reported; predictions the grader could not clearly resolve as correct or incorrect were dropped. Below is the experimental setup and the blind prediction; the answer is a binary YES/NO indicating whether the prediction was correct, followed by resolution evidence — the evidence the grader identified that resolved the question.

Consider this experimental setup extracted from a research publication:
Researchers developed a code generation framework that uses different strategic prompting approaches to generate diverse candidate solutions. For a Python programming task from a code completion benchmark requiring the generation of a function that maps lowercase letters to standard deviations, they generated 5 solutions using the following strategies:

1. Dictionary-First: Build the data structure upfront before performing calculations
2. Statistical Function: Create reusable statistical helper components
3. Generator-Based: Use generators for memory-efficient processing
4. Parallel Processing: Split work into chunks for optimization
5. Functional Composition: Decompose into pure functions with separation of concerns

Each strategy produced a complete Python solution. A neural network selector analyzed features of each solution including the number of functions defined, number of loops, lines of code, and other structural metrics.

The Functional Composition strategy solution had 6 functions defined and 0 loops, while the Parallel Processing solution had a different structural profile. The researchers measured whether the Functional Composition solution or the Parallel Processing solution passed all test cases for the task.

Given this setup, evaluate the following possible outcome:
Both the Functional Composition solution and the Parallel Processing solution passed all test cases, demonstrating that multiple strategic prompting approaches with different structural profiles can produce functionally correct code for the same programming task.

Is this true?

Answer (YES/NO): NO